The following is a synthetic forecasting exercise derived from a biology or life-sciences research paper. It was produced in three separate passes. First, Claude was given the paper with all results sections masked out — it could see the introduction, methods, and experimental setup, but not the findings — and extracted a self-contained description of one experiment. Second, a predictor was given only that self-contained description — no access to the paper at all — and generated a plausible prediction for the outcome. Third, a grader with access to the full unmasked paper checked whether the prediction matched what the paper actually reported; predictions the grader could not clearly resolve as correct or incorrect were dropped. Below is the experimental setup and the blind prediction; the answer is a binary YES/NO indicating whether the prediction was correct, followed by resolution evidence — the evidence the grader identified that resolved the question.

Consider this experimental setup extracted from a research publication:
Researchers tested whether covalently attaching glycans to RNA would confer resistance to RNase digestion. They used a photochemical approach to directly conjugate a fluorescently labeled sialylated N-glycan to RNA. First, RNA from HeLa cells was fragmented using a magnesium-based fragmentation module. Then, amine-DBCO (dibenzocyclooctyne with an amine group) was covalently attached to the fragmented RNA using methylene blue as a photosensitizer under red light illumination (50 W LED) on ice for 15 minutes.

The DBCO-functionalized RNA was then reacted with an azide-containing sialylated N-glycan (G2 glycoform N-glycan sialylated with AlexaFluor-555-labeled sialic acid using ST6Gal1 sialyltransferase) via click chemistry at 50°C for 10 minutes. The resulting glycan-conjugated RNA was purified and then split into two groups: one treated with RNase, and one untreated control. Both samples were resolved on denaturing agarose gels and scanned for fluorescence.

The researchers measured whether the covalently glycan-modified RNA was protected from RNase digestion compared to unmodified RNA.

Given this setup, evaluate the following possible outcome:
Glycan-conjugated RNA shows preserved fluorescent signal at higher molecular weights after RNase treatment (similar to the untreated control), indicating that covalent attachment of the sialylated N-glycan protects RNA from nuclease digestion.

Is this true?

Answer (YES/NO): NO